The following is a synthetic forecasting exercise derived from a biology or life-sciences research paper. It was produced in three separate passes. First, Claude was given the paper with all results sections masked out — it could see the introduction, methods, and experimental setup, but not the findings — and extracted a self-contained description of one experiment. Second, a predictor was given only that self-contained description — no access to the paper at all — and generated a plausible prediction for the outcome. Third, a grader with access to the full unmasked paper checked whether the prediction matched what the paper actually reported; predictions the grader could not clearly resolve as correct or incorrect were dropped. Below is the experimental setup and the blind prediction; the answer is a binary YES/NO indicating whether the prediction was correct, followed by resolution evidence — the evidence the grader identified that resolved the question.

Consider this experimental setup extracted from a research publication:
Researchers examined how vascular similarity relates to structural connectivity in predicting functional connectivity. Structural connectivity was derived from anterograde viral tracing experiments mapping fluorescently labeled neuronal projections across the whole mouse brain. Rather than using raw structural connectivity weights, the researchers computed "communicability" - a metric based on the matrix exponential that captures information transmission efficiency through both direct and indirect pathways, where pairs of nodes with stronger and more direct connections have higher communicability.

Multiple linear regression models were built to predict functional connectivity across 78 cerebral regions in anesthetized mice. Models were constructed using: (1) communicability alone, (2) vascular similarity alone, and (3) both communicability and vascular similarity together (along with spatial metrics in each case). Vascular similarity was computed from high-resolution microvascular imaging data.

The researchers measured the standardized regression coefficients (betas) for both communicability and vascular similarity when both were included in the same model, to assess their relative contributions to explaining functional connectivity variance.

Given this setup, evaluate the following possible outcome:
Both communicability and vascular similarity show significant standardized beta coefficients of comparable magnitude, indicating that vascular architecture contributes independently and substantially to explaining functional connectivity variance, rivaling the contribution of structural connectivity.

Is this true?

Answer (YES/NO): NO